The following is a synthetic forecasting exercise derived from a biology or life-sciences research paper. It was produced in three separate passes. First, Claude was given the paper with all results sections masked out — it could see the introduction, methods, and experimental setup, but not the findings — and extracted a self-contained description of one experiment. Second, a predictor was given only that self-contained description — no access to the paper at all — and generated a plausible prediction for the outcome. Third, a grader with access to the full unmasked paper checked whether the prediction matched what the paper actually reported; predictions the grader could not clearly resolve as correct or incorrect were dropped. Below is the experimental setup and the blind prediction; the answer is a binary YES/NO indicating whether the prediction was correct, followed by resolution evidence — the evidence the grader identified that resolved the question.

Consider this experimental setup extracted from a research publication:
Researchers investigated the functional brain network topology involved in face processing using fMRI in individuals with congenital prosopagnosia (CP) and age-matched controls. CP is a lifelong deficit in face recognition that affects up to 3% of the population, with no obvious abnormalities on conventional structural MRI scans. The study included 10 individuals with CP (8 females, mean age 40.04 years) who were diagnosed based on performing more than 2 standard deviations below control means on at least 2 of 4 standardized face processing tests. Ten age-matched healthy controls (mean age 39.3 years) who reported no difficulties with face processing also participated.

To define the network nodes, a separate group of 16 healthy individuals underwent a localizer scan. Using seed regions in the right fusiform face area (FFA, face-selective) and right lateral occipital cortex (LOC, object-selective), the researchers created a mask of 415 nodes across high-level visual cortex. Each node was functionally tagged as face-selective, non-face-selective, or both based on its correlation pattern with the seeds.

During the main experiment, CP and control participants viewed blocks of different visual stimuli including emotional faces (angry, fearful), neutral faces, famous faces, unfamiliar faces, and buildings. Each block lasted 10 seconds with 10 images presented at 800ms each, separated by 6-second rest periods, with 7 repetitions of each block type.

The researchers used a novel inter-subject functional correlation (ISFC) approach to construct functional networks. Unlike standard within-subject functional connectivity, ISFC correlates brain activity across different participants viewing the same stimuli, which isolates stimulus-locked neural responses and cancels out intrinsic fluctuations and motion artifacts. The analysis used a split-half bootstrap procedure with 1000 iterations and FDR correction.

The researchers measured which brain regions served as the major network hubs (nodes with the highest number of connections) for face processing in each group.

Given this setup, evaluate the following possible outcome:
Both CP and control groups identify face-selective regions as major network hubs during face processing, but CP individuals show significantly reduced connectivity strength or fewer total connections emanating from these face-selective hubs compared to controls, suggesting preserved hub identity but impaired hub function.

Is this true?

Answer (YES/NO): NO